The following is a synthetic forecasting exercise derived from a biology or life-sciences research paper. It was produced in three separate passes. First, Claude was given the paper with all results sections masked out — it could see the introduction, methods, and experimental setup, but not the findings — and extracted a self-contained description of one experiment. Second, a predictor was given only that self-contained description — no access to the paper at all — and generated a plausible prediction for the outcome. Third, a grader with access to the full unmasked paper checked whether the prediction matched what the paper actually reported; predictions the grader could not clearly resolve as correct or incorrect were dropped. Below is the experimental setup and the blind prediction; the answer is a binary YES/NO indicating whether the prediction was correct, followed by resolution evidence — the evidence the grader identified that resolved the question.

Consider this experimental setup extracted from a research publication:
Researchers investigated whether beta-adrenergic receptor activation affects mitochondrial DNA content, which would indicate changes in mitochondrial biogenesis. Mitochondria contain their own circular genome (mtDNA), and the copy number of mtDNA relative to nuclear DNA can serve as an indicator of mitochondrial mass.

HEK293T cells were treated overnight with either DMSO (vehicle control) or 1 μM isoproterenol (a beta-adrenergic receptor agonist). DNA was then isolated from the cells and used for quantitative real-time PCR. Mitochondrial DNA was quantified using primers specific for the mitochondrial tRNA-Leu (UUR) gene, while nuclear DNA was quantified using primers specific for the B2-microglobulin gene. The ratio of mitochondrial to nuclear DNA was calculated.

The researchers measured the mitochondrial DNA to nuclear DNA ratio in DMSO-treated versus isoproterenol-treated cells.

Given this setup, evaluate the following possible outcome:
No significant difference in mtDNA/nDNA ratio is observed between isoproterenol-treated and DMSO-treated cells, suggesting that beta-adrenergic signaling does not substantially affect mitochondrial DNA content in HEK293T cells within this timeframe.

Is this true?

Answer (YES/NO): NO